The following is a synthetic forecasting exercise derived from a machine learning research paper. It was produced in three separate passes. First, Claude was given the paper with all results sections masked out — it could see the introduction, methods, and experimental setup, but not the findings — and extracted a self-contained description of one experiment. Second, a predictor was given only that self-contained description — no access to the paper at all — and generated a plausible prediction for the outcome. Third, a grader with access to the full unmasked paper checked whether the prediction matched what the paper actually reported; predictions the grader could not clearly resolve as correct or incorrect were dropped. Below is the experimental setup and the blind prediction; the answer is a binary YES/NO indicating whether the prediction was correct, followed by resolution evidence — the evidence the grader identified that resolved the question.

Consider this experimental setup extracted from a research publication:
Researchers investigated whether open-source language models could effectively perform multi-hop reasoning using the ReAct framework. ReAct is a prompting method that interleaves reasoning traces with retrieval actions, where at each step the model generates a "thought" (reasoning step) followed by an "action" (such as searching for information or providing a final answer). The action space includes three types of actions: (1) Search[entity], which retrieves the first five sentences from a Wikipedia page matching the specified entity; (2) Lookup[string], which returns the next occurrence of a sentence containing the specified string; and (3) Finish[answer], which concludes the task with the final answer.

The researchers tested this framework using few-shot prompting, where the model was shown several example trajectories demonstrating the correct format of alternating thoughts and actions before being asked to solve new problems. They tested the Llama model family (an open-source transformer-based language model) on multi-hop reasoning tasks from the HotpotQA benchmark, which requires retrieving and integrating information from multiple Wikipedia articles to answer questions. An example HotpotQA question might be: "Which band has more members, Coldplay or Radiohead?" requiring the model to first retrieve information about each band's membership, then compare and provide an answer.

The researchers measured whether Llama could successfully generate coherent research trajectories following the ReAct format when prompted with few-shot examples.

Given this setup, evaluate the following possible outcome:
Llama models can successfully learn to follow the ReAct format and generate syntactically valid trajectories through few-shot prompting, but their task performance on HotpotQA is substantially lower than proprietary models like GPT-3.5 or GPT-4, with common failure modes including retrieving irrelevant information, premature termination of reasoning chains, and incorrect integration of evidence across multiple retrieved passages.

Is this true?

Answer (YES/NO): NO